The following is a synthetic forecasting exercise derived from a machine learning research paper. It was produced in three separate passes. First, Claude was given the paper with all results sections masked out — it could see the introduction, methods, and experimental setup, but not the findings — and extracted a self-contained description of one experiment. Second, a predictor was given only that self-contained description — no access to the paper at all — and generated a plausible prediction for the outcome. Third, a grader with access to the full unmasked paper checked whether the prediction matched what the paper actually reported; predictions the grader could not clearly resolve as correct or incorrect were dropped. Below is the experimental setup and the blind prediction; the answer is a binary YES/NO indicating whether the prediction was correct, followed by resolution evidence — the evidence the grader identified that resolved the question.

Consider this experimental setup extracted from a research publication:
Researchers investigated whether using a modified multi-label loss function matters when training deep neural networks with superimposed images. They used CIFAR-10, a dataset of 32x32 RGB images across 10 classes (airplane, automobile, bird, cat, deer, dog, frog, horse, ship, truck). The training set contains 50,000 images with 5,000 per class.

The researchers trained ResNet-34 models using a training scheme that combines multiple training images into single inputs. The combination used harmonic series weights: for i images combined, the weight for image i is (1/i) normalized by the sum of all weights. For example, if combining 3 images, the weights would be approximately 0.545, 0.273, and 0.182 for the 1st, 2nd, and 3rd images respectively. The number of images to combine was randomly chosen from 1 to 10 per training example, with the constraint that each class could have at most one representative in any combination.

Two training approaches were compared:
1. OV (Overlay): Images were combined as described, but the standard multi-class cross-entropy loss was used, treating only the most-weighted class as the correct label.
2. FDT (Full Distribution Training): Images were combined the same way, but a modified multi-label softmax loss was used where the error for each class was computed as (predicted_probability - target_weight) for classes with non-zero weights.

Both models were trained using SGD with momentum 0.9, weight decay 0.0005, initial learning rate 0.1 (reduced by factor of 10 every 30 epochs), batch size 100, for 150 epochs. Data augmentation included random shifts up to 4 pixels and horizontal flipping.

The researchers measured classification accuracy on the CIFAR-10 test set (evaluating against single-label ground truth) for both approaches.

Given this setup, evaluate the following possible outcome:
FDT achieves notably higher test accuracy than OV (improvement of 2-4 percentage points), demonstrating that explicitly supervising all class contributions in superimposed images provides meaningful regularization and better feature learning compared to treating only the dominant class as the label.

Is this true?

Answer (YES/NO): NO